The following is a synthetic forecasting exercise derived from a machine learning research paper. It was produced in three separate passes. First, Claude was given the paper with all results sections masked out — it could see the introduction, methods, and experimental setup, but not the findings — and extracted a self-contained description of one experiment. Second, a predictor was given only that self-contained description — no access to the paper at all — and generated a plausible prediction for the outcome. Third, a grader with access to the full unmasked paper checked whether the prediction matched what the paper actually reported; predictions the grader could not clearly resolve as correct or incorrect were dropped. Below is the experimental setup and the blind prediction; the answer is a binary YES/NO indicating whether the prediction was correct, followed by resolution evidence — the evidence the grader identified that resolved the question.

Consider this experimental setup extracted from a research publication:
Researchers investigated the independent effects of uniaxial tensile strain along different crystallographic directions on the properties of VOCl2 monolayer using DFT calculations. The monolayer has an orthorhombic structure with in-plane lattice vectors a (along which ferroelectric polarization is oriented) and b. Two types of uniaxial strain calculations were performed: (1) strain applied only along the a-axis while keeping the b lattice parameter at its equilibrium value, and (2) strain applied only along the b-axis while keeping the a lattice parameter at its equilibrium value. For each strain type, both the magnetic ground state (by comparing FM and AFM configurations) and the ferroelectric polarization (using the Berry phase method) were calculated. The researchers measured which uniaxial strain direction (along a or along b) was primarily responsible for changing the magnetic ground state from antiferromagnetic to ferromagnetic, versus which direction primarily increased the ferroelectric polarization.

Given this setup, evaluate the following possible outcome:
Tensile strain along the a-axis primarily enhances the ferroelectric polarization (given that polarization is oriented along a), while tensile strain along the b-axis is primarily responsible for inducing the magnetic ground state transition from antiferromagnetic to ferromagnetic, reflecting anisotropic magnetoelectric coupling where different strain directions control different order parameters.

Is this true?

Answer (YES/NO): YES